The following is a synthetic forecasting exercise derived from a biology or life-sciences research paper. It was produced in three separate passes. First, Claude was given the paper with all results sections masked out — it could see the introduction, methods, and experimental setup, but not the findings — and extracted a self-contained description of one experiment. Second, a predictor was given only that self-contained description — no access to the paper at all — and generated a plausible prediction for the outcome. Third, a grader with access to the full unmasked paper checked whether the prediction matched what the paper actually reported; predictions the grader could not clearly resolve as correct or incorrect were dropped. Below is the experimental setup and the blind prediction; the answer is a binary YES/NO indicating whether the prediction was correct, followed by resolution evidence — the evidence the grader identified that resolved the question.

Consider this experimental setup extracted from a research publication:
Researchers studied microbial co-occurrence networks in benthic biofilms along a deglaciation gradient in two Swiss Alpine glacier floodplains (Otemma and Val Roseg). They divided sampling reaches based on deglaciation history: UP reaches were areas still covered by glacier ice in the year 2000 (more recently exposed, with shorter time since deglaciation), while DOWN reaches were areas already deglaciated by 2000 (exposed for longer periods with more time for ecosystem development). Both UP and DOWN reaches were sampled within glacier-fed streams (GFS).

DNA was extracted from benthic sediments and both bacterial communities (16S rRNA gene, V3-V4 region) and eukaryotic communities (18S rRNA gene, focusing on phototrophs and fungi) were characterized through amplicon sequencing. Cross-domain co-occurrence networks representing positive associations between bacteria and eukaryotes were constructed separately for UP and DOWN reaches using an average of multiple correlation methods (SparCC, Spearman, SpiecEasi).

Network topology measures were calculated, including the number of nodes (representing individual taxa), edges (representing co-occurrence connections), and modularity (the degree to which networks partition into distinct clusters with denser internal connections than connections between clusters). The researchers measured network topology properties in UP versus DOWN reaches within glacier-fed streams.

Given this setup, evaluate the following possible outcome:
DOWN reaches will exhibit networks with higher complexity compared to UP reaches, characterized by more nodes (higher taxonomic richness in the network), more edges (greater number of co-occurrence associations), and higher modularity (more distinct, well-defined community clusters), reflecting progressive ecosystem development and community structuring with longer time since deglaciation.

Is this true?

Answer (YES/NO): NO